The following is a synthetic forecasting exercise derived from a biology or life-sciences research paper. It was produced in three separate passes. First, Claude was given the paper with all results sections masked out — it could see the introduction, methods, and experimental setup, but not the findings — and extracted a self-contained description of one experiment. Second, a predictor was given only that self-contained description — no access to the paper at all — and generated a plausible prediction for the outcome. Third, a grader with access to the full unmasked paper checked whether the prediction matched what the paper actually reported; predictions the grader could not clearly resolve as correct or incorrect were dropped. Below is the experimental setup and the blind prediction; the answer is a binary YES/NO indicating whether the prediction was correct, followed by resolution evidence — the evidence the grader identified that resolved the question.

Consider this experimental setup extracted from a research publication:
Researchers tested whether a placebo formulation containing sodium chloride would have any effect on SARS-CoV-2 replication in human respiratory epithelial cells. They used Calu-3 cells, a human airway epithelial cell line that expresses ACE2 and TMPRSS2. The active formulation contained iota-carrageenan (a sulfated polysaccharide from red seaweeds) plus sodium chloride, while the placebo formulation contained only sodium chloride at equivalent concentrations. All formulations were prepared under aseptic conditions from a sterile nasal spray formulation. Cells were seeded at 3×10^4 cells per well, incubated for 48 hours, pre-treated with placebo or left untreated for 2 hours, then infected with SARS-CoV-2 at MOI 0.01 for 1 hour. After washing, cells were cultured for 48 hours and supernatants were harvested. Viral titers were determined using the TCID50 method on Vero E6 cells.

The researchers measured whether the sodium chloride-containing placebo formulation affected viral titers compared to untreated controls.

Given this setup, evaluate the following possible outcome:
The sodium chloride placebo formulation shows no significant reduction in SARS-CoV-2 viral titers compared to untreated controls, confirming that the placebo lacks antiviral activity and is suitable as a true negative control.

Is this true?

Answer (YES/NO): YES